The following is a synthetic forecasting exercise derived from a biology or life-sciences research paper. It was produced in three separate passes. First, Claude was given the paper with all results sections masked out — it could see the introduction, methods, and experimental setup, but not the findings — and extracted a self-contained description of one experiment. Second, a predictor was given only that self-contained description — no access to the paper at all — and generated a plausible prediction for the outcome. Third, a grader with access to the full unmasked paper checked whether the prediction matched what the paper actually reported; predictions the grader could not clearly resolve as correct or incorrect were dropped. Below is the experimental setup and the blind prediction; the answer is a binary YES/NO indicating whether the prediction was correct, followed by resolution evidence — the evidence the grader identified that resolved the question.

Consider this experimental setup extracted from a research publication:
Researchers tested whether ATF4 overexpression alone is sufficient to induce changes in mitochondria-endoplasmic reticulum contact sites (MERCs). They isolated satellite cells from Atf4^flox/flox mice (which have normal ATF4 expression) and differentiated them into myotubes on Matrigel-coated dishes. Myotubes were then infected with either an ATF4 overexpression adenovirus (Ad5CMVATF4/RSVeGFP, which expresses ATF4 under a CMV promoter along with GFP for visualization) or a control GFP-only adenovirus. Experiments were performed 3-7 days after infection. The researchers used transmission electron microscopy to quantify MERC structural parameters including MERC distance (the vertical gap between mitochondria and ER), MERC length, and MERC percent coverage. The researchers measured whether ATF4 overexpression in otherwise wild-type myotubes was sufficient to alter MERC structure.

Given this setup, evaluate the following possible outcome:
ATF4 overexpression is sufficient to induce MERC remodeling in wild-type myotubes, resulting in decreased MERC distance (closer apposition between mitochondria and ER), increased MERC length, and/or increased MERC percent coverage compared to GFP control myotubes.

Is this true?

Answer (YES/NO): YES